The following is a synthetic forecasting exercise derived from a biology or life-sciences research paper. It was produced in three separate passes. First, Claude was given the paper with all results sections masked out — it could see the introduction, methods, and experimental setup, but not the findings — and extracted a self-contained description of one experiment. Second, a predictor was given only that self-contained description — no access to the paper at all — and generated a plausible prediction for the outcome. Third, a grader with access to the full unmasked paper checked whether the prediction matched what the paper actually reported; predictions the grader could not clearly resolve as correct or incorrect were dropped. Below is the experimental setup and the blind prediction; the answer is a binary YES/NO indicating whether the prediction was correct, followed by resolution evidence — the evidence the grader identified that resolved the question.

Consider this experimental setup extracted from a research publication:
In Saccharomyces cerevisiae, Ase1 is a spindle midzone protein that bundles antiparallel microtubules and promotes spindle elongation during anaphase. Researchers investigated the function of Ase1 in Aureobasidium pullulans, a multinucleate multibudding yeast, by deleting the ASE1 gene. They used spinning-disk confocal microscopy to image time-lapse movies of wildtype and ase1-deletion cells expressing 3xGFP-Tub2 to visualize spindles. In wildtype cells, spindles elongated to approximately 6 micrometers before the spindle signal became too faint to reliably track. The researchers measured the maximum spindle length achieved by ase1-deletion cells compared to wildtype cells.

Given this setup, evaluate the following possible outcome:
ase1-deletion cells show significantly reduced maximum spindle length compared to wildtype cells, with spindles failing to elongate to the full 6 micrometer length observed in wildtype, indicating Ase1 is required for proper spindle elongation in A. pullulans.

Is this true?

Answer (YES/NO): YES